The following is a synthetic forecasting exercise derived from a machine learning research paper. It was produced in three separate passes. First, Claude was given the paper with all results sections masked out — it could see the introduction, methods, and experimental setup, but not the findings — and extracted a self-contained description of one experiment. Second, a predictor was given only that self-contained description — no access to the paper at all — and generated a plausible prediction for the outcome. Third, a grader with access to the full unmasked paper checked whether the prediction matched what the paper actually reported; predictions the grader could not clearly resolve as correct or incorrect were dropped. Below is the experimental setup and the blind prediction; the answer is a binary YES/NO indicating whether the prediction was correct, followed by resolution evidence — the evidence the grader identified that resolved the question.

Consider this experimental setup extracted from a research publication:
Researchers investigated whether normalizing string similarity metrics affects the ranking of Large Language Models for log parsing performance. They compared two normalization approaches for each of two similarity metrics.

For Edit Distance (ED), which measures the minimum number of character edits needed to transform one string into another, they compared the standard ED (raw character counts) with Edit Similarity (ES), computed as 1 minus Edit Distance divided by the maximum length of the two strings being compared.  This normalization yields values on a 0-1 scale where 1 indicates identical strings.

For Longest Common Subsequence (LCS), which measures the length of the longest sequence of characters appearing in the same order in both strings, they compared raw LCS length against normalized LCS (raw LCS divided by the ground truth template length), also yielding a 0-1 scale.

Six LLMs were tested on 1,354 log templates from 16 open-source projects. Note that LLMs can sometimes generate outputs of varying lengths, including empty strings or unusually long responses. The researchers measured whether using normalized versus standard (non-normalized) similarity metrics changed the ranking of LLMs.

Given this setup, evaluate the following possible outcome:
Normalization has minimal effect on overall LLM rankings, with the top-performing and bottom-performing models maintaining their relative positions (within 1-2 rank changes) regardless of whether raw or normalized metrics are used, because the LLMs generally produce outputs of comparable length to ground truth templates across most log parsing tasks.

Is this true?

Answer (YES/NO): NO